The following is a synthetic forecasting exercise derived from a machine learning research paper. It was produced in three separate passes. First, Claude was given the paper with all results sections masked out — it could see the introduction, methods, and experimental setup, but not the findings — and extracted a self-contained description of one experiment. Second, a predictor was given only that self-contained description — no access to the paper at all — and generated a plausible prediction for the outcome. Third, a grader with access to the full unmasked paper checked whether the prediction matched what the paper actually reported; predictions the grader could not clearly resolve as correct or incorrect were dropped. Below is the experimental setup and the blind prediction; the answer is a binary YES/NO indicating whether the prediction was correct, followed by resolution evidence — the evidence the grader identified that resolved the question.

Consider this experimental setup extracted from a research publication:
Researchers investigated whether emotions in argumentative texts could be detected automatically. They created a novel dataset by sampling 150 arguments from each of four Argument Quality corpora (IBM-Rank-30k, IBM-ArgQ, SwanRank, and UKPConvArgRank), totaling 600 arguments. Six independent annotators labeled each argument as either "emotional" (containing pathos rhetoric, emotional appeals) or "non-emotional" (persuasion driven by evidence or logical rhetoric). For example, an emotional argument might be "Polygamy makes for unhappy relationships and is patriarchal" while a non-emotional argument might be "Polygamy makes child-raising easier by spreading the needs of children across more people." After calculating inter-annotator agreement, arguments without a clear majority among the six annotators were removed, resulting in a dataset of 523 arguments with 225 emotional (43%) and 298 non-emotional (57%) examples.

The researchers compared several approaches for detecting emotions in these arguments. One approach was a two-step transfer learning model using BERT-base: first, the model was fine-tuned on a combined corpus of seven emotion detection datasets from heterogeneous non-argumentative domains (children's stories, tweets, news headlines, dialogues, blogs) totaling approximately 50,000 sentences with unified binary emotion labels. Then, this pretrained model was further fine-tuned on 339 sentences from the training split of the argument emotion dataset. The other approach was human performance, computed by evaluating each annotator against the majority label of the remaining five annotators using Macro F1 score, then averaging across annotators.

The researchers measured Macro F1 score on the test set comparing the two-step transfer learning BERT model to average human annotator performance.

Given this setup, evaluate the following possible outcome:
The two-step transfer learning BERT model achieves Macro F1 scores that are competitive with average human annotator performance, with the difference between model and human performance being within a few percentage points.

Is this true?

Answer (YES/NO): YES